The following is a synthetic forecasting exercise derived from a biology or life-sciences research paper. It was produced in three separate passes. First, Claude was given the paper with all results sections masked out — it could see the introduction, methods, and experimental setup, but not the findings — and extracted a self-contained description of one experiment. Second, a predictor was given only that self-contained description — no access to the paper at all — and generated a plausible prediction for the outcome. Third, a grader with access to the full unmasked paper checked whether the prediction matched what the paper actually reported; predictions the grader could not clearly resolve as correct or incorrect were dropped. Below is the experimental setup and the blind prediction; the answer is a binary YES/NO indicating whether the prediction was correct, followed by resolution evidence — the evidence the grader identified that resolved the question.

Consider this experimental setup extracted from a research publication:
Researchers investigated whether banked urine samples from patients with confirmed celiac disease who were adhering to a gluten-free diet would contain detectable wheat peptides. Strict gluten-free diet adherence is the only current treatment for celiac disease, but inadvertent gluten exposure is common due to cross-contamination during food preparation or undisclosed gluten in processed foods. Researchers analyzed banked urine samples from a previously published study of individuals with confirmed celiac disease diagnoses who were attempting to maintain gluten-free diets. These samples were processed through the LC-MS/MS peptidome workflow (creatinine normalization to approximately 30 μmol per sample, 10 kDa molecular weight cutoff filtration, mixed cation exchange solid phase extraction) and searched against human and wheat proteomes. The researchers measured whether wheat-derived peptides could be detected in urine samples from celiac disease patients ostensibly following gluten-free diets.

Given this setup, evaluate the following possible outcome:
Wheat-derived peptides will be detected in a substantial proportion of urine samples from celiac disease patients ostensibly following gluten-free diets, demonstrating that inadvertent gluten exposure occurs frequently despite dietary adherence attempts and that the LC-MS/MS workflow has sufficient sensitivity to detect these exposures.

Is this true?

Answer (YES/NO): NO